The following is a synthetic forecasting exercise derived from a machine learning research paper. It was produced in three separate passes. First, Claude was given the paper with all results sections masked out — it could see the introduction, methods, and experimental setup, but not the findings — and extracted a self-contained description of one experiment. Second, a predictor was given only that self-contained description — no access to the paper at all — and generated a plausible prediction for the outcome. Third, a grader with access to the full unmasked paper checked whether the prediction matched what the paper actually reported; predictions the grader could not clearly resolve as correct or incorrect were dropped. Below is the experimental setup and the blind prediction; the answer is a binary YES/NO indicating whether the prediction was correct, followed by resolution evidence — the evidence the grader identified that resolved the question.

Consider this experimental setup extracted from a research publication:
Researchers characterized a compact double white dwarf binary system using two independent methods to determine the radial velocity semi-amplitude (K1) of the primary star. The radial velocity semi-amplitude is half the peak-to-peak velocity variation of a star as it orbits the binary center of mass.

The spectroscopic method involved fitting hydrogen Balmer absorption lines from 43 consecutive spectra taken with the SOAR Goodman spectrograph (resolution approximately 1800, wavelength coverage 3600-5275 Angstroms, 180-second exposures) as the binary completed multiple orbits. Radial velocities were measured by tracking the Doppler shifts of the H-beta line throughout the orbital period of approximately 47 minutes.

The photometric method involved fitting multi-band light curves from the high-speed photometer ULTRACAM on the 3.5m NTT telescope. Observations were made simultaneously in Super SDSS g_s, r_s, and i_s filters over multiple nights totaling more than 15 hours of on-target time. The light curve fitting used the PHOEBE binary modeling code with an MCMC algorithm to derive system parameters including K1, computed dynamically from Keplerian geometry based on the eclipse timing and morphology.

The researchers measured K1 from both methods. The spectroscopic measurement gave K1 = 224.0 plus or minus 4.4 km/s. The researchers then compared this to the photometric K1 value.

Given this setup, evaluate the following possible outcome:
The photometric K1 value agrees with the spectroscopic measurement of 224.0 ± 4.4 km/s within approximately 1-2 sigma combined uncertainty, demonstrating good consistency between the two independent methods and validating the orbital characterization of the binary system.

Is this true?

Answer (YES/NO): YES